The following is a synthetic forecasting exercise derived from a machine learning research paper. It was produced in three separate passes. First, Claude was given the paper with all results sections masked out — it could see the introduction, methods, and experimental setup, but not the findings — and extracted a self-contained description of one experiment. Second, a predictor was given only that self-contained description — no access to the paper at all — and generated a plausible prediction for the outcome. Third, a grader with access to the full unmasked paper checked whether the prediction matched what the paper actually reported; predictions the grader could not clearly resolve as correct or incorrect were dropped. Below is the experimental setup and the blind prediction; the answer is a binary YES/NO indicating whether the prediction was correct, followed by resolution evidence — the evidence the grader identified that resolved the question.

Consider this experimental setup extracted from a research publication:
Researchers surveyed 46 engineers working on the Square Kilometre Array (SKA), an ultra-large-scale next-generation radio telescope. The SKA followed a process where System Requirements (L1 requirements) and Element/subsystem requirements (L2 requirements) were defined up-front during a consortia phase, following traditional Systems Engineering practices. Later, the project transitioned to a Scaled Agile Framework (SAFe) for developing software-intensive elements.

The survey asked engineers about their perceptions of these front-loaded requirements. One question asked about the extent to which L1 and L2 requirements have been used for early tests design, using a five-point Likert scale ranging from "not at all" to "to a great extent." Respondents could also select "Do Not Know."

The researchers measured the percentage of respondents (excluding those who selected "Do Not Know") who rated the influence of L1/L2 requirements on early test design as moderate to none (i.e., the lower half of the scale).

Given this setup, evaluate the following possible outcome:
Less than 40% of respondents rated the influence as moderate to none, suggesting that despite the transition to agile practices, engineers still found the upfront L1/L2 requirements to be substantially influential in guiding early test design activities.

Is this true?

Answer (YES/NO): NO